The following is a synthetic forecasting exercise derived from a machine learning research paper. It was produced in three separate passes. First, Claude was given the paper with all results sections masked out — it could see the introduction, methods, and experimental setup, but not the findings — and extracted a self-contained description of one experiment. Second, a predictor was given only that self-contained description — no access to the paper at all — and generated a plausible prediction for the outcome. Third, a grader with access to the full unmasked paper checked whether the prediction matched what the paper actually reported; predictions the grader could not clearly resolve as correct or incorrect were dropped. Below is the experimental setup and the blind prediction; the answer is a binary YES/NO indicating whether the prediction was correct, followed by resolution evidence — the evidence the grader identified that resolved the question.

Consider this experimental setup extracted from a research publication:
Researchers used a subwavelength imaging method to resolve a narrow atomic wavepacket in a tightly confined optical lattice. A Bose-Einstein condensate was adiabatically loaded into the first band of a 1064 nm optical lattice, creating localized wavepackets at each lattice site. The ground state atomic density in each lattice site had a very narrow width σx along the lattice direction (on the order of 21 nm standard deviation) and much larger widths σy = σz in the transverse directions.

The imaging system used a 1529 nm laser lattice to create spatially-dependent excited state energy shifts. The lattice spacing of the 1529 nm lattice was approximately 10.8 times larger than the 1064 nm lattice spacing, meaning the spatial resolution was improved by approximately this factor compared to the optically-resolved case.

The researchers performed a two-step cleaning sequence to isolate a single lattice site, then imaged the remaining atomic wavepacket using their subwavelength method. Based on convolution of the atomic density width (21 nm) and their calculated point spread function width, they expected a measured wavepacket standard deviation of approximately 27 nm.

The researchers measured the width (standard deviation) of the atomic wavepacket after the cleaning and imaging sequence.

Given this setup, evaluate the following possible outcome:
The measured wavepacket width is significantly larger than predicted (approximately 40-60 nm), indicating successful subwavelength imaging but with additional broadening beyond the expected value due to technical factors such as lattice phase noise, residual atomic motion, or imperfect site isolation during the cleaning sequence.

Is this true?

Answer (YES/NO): YES